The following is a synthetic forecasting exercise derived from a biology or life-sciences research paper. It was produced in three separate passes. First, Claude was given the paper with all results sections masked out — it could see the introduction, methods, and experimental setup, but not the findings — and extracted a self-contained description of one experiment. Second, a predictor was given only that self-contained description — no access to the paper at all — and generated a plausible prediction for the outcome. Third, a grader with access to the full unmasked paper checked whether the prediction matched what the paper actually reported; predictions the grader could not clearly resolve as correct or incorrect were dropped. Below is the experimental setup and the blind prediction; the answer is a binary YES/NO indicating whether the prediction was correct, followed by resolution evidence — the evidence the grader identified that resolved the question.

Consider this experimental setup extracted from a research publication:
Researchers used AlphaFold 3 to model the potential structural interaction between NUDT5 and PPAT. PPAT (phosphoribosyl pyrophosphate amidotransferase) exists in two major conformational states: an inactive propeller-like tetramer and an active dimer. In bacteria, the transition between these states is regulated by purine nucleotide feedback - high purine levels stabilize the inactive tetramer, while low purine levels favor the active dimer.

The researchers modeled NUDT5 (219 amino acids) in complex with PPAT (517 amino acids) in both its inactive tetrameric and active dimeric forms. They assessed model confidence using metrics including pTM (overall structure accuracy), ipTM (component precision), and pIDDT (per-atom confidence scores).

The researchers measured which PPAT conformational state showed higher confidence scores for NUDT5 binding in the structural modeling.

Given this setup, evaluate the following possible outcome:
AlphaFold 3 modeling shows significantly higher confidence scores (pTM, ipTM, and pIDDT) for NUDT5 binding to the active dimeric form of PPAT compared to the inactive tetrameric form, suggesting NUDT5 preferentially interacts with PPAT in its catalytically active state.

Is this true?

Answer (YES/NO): NO